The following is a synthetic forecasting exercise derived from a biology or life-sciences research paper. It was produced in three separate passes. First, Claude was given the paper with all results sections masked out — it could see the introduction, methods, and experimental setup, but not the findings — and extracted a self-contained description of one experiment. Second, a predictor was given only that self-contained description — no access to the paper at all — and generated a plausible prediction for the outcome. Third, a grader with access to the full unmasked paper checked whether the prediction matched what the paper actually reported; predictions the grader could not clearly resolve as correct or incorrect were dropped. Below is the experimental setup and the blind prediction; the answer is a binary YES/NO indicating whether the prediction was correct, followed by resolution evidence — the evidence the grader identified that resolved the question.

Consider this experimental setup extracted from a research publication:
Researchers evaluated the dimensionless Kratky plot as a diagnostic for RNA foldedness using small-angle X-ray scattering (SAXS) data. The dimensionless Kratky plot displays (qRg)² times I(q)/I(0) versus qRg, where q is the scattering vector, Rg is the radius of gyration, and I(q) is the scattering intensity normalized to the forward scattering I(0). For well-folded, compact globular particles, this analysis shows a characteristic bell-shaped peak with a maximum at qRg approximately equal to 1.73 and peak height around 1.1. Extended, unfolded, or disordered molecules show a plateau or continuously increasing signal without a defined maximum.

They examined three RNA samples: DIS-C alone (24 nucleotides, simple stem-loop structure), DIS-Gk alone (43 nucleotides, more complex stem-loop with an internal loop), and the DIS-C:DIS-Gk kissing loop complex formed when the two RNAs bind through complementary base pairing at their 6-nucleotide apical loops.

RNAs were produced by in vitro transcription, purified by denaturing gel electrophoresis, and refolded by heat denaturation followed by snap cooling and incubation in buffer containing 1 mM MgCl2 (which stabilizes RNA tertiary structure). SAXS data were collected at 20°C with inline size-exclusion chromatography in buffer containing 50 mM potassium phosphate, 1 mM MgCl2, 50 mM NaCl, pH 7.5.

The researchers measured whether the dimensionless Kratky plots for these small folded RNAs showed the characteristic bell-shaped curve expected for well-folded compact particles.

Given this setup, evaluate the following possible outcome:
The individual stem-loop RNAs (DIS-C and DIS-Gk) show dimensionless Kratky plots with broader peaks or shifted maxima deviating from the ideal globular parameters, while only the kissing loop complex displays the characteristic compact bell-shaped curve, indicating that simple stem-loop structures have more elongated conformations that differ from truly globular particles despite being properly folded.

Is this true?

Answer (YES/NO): NO